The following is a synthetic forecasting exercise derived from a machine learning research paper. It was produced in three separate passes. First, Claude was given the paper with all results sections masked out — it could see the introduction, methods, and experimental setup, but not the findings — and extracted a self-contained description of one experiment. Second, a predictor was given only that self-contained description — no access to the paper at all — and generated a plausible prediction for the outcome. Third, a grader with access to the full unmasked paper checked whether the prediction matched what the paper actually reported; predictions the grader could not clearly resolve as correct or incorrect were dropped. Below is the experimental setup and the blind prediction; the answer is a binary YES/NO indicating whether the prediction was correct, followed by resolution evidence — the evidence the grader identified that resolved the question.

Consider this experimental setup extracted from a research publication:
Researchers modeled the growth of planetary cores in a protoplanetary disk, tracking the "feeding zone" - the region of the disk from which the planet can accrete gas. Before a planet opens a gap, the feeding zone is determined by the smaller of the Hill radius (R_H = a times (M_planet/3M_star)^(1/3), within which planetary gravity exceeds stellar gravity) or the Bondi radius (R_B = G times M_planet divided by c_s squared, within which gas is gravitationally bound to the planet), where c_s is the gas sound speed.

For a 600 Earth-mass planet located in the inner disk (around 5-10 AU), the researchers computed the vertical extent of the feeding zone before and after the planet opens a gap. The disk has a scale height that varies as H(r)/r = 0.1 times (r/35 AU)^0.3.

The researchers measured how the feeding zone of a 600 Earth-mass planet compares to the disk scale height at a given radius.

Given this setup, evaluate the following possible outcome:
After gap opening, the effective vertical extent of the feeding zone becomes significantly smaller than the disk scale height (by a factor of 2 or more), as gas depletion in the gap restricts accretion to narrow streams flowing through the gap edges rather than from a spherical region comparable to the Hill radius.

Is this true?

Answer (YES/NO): NO